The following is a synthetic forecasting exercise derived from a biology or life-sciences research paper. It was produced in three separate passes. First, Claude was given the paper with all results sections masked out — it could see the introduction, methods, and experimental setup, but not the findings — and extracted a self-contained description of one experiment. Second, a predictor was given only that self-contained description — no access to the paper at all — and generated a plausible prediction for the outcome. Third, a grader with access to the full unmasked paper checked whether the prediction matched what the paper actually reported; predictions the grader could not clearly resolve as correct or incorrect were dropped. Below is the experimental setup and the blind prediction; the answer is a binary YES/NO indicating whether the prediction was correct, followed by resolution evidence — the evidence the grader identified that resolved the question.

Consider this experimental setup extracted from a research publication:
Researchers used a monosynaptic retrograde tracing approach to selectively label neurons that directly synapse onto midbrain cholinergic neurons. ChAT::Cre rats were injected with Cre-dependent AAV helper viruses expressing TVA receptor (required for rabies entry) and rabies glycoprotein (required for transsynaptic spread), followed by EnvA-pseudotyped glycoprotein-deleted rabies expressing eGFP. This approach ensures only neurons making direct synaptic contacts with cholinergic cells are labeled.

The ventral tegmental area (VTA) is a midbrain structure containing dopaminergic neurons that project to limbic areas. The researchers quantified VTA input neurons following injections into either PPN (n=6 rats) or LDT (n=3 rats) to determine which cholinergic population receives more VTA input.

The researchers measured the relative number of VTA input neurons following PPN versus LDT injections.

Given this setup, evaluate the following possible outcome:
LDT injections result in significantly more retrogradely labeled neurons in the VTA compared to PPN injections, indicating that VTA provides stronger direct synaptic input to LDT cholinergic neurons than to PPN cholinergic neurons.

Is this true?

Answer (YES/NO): NO